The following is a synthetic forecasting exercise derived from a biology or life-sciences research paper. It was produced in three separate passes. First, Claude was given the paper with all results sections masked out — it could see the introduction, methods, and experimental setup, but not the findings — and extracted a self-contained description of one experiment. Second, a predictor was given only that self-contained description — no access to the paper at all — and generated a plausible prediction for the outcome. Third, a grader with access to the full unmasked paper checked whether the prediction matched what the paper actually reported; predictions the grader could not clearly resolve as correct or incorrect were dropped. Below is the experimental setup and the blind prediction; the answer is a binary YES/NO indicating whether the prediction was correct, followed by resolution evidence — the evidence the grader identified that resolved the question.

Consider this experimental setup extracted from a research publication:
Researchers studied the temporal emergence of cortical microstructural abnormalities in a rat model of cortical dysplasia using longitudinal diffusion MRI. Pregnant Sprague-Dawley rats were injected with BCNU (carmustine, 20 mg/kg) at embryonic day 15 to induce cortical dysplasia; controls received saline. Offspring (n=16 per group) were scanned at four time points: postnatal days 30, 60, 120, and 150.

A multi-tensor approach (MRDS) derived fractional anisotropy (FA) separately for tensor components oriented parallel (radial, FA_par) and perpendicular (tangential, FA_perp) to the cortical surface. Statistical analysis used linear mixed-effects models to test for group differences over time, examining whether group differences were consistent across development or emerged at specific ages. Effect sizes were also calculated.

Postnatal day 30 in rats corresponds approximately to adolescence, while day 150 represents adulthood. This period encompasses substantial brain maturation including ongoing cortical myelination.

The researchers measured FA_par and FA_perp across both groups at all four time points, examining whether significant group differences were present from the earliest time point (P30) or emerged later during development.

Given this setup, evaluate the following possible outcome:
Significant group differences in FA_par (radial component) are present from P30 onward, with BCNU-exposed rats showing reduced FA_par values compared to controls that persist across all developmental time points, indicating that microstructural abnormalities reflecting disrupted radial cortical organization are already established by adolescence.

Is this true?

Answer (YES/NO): NO